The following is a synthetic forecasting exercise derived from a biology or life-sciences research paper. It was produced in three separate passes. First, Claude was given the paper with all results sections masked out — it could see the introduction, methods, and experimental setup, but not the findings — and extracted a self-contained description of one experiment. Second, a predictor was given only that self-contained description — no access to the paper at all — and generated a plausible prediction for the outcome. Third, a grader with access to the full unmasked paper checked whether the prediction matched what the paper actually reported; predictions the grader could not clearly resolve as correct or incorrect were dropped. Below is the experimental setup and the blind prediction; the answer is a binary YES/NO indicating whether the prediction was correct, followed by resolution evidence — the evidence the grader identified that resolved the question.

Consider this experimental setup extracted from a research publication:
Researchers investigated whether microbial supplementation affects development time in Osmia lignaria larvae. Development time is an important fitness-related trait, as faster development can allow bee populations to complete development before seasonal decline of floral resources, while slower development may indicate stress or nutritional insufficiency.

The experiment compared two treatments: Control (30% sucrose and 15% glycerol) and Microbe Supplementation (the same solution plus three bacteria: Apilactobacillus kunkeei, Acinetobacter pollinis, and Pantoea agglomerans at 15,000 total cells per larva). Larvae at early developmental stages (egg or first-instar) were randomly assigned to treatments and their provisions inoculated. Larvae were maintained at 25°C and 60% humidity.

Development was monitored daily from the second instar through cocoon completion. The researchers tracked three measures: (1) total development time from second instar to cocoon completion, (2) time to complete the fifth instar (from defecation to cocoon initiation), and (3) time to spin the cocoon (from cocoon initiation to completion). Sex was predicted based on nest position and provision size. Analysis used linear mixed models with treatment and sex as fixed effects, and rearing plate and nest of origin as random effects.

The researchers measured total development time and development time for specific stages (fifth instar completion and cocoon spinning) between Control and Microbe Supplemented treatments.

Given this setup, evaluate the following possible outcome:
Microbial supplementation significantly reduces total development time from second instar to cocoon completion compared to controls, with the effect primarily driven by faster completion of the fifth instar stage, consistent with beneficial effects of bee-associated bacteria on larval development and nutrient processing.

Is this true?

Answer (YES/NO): NO